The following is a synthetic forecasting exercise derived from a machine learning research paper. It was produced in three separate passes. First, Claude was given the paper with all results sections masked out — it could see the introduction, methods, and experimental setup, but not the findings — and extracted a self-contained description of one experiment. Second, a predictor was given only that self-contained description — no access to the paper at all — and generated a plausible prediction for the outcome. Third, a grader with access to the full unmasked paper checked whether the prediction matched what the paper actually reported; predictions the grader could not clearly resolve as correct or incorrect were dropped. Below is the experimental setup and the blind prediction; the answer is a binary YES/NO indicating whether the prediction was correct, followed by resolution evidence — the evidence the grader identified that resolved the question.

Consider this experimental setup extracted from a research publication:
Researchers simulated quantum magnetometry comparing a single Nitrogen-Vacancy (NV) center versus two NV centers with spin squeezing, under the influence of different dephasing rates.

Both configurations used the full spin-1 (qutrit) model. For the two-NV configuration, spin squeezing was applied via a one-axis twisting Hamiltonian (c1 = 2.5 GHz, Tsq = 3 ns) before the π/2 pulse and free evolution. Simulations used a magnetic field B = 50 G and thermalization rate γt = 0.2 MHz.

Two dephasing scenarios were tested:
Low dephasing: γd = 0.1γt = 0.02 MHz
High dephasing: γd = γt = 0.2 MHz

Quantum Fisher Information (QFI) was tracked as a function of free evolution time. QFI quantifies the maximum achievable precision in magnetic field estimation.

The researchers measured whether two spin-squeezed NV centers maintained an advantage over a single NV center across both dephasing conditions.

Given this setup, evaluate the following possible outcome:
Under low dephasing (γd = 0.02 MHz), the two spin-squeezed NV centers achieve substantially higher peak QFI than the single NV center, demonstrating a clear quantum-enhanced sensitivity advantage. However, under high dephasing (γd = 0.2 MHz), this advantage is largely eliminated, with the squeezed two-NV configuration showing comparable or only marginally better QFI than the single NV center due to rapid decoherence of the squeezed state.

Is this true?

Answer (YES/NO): NO